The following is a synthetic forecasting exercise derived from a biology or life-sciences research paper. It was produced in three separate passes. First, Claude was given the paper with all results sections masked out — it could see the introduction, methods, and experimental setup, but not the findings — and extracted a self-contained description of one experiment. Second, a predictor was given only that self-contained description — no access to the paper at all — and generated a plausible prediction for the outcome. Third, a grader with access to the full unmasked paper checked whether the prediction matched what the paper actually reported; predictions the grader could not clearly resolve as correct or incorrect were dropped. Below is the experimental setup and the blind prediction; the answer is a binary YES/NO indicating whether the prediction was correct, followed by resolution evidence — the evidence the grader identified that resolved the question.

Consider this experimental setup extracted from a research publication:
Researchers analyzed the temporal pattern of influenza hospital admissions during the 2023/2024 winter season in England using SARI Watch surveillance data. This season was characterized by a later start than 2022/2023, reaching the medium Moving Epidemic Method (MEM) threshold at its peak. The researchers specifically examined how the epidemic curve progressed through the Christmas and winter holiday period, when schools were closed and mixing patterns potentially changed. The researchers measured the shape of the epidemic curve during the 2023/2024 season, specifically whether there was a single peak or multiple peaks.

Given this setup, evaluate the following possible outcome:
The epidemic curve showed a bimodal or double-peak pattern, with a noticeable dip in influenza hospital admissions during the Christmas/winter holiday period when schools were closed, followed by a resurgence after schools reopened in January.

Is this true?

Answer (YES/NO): YES